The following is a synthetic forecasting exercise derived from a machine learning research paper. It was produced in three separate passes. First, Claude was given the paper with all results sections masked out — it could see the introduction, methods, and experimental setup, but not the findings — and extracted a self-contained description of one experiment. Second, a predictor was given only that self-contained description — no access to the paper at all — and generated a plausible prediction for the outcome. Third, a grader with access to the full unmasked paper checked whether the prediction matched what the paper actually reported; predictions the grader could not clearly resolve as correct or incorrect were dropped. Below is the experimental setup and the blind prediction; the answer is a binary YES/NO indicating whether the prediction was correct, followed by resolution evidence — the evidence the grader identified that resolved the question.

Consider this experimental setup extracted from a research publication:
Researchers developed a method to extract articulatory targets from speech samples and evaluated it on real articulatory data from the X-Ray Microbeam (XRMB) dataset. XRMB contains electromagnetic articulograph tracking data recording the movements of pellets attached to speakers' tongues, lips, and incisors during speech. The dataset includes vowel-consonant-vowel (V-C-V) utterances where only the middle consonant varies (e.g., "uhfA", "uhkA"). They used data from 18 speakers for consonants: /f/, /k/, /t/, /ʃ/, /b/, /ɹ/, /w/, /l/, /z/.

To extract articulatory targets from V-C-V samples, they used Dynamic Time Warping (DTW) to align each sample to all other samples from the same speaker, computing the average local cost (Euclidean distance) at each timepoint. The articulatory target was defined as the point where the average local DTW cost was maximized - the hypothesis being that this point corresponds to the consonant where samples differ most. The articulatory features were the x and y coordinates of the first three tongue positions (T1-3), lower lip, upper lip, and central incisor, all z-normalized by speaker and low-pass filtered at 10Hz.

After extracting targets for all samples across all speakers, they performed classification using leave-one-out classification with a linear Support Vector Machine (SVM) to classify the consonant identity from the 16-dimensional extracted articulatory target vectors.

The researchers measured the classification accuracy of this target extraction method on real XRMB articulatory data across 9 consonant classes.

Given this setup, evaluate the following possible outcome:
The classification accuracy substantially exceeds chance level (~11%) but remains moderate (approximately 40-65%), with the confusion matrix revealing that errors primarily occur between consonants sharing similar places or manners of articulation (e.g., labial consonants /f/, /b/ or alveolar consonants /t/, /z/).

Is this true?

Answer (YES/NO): NO